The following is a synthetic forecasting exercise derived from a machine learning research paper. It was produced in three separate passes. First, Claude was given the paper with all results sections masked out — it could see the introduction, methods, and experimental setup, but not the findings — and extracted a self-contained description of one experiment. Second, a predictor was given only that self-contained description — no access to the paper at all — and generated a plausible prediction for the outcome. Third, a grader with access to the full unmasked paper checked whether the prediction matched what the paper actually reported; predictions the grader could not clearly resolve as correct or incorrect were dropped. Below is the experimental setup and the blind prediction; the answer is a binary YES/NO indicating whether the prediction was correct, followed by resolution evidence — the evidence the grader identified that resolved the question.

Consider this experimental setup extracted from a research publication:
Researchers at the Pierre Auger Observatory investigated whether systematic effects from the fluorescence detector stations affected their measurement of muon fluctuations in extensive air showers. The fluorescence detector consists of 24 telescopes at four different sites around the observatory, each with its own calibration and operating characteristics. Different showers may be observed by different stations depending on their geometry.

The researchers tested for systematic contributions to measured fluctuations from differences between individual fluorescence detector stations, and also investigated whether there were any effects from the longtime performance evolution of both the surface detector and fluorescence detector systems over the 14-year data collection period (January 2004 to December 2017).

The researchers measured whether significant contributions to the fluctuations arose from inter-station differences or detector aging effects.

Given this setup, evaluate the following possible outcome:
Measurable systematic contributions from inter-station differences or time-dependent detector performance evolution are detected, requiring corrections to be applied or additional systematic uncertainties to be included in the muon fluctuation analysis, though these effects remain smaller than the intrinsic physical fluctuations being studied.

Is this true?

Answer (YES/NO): NO